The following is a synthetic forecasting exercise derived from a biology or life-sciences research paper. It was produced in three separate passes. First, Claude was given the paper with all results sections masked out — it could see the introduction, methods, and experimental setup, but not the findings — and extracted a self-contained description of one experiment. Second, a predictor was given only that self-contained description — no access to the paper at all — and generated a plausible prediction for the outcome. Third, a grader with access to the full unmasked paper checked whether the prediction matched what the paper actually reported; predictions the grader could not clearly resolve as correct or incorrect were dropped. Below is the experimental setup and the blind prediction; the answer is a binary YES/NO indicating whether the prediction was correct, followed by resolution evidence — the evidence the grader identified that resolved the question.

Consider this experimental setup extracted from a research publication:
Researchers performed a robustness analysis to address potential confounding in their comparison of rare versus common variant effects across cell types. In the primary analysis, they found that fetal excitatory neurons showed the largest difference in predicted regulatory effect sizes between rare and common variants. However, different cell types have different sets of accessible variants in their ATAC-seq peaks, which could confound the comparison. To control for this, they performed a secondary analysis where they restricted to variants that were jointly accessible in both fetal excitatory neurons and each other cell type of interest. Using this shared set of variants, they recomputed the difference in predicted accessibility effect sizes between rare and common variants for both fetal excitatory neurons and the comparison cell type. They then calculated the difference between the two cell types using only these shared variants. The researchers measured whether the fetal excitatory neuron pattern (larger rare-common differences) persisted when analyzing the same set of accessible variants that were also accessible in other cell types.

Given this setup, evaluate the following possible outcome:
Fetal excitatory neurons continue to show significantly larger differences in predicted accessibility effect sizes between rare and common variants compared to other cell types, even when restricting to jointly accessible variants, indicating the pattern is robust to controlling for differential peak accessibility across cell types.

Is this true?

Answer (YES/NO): YES